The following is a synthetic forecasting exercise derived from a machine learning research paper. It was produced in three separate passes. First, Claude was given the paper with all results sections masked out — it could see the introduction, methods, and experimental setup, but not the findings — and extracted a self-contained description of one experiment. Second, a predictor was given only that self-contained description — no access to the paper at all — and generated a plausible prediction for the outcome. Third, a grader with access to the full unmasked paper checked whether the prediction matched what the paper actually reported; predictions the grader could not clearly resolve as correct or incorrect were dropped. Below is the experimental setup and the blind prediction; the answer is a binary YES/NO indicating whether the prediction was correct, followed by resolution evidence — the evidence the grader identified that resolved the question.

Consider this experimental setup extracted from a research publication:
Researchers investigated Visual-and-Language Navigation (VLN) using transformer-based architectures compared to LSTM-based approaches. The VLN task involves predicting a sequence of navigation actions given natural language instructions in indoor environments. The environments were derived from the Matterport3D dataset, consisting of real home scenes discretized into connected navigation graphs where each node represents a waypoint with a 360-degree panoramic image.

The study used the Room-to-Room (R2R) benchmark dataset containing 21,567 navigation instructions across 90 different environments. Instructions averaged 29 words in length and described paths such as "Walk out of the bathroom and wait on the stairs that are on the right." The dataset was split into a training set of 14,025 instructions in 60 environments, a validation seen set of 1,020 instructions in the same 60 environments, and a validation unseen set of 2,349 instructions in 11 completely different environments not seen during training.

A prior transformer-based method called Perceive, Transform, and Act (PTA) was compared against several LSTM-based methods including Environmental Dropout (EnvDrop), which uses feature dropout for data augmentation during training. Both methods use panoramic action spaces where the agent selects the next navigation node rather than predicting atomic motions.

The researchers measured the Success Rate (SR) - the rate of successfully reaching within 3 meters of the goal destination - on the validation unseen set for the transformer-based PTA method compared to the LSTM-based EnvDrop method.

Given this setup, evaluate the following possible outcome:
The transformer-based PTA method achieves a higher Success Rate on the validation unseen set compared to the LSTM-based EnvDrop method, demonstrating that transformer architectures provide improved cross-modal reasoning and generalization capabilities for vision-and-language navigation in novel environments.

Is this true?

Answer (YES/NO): NO